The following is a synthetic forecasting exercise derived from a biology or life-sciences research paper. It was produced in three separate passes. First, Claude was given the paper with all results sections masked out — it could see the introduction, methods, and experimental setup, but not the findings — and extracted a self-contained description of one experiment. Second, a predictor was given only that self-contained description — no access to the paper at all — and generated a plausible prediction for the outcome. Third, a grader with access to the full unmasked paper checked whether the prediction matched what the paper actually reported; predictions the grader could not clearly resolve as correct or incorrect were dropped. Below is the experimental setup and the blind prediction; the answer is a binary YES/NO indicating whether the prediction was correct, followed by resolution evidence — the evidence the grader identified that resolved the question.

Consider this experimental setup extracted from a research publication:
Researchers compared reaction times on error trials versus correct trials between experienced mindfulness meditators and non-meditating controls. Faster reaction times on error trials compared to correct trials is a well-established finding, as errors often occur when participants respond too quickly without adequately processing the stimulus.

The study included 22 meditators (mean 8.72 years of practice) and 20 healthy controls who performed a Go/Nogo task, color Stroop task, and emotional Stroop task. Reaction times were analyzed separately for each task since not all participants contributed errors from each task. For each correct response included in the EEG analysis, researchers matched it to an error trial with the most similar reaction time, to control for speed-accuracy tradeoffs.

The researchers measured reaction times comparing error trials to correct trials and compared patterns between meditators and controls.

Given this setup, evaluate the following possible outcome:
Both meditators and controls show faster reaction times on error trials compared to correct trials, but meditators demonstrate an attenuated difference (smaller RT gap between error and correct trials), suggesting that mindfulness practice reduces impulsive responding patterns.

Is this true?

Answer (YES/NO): NO